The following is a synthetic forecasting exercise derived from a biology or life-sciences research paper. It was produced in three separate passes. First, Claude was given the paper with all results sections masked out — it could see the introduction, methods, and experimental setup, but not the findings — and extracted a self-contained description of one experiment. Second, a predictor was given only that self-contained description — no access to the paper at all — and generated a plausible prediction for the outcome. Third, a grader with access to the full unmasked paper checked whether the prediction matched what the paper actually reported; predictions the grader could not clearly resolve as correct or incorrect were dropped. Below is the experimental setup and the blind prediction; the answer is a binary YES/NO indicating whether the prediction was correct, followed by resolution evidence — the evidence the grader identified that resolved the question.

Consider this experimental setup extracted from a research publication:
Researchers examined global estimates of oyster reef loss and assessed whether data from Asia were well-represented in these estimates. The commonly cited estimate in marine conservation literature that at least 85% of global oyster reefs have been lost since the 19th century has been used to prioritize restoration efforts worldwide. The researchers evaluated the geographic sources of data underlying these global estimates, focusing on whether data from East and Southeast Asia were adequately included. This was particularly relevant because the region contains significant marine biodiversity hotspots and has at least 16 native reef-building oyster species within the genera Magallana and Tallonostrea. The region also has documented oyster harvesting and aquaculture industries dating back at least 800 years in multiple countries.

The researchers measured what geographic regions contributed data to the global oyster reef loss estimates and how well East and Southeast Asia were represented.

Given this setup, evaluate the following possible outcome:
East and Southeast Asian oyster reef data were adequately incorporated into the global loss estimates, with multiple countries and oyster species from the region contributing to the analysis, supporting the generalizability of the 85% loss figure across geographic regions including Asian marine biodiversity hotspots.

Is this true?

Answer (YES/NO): NO